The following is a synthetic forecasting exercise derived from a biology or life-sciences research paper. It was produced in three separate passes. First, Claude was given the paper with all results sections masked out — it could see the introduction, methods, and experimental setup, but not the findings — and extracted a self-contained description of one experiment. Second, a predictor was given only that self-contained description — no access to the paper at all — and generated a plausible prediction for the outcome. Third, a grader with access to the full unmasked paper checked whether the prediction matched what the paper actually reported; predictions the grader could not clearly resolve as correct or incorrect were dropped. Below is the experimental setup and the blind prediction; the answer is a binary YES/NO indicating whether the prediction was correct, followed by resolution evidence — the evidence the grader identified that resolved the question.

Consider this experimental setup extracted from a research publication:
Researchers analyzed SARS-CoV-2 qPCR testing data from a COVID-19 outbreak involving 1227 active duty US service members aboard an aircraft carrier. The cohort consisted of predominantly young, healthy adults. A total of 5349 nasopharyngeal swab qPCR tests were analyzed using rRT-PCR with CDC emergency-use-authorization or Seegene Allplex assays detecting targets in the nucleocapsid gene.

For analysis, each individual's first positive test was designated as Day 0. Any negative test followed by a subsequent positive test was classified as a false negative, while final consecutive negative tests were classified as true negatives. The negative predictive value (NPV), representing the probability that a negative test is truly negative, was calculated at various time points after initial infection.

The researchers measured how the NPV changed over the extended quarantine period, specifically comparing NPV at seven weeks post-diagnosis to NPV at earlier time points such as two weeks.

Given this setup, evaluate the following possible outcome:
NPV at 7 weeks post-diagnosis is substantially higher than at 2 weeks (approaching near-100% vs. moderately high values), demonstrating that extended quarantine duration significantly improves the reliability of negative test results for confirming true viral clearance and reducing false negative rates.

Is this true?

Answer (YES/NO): NO